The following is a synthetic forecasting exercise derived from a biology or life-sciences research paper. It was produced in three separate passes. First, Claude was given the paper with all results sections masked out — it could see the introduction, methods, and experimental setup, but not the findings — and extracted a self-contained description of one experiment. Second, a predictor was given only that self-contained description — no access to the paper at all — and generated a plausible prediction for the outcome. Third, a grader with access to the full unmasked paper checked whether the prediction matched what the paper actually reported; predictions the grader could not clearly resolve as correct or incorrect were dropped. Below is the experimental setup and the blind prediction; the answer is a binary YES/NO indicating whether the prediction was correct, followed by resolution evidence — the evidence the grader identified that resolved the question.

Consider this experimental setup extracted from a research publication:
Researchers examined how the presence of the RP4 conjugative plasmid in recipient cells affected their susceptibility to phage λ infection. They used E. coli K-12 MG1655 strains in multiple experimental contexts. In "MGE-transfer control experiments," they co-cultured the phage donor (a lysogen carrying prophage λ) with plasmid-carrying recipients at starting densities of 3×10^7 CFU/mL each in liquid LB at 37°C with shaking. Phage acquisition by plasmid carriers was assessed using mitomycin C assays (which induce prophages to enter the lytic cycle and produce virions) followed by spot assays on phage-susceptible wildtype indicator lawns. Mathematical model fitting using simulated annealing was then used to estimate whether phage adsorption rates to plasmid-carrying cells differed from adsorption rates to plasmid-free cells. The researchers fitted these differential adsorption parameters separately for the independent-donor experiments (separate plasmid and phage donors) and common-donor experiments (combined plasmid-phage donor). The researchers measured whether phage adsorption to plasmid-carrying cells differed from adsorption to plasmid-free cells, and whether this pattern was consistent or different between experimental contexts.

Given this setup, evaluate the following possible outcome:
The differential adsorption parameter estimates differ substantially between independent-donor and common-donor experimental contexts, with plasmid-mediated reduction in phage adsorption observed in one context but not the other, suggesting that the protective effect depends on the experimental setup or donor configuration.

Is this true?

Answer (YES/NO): NO